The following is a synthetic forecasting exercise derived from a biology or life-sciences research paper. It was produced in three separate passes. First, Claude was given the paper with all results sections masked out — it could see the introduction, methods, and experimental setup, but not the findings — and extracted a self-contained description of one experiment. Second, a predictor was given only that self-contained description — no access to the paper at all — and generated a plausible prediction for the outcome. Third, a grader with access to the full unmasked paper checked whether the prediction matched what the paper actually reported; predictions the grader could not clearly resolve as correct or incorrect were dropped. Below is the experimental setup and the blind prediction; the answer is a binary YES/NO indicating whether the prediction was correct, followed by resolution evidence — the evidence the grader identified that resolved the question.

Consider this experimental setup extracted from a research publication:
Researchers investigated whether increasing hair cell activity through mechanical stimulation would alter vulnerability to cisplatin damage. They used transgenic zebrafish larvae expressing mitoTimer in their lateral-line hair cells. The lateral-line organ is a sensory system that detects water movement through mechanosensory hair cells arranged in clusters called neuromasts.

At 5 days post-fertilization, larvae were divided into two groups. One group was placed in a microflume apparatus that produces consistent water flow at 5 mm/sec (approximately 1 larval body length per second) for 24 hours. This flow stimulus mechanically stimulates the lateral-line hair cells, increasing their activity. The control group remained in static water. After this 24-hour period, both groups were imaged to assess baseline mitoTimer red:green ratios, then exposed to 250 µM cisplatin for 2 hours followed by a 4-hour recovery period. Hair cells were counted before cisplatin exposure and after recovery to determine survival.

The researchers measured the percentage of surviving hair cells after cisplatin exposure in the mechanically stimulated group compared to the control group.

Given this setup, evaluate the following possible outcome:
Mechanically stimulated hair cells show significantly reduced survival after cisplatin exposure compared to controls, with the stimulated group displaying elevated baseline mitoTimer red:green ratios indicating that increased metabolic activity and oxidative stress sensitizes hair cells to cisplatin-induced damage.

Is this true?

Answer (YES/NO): YES